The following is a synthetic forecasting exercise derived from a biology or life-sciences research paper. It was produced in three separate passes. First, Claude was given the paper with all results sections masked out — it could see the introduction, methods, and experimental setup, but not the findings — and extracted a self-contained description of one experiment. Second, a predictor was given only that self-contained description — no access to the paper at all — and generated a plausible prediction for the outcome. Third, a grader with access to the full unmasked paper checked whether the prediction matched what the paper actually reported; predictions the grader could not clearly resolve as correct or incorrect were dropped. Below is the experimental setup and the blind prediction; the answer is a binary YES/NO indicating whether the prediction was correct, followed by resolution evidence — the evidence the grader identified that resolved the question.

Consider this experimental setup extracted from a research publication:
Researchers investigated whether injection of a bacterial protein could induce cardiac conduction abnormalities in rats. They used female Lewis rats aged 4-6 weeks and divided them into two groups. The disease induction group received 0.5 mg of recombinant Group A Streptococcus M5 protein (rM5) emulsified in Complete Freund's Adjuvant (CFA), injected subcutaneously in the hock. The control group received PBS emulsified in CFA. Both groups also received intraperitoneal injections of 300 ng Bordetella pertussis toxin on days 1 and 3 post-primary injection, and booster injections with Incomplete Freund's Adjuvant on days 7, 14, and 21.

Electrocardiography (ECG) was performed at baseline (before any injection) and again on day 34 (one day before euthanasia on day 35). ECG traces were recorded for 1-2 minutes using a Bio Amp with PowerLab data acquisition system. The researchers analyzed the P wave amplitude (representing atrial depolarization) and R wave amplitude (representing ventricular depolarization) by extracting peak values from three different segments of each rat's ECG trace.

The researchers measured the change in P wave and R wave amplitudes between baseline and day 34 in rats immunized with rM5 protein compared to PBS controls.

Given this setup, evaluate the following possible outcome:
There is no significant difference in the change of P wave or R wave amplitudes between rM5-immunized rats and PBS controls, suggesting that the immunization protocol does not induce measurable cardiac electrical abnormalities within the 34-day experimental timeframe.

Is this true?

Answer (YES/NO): NO